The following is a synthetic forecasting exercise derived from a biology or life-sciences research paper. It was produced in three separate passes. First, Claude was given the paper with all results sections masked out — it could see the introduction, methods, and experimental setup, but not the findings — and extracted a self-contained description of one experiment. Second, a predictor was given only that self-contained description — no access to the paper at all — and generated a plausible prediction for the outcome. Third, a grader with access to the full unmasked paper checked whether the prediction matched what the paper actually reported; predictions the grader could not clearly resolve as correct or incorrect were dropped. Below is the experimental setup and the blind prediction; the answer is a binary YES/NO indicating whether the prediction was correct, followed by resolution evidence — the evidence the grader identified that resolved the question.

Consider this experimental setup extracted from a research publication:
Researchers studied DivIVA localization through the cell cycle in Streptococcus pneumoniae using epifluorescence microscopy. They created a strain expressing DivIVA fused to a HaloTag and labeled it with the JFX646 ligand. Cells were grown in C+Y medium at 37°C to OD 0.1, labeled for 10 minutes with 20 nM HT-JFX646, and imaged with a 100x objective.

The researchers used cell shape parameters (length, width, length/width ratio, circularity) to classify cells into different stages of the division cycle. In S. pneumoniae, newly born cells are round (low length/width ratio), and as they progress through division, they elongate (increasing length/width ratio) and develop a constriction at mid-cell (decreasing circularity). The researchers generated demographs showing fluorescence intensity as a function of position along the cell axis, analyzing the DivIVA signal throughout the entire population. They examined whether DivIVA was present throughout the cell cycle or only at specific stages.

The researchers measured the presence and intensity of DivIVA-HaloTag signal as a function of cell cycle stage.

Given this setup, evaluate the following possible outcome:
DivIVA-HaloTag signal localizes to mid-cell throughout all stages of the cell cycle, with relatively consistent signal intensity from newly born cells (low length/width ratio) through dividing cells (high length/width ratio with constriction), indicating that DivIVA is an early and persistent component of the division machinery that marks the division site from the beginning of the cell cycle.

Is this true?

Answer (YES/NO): NO